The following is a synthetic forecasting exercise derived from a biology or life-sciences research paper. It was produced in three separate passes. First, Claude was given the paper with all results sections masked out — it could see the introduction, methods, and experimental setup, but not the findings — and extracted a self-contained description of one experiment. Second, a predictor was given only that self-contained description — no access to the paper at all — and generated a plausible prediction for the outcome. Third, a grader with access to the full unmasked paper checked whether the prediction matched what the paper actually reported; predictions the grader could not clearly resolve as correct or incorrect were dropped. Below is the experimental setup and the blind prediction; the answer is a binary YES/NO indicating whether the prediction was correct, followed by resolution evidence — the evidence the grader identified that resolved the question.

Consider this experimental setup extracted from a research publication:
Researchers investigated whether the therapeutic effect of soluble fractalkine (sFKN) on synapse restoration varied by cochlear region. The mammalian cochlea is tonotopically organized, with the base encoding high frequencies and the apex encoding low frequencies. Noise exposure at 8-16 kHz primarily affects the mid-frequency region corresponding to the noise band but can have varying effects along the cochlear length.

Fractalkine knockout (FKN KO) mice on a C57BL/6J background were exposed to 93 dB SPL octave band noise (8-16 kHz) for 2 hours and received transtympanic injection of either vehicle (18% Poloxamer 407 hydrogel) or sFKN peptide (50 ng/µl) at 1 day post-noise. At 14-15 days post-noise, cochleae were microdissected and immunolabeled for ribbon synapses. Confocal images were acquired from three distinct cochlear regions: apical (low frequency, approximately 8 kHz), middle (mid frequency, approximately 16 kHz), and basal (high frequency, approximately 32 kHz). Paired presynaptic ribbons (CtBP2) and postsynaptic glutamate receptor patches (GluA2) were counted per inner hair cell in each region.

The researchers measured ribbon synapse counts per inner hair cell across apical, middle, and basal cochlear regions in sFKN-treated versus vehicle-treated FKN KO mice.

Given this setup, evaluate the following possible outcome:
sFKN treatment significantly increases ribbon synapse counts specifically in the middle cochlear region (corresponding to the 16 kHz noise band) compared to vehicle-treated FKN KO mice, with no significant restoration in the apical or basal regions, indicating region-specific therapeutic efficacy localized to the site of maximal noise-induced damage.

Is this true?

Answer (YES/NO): NO